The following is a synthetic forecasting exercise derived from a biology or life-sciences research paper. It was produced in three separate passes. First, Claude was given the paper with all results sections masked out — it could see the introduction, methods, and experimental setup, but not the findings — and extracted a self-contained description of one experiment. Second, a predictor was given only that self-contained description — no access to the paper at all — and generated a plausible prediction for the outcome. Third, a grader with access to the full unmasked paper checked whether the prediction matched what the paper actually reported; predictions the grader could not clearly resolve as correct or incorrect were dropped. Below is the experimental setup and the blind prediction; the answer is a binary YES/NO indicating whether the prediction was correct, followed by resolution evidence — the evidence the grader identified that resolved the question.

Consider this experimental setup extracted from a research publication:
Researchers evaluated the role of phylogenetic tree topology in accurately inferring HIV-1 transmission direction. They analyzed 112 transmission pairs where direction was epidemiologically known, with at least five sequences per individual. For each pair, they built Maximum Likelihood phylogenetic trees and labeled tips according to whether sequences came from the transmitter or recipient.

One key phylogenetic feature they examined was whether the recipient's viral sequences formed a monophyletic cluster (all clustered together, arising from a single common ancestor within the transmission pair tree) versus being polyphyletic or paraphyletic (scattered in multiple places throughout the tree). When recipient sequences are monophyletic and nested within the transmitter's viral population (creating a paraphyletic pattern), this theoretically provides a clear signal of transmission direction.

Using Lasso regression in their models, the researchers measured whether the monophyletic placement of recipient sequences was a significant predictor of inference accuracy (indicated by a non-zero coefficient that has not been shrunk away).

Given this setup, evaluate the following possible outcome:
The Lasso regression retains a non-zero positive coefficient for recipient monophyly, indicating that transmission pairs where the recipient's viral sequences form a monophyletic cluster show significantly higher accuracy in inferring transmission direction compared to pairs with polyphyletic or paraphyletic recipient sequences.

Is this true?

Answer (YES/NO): NO